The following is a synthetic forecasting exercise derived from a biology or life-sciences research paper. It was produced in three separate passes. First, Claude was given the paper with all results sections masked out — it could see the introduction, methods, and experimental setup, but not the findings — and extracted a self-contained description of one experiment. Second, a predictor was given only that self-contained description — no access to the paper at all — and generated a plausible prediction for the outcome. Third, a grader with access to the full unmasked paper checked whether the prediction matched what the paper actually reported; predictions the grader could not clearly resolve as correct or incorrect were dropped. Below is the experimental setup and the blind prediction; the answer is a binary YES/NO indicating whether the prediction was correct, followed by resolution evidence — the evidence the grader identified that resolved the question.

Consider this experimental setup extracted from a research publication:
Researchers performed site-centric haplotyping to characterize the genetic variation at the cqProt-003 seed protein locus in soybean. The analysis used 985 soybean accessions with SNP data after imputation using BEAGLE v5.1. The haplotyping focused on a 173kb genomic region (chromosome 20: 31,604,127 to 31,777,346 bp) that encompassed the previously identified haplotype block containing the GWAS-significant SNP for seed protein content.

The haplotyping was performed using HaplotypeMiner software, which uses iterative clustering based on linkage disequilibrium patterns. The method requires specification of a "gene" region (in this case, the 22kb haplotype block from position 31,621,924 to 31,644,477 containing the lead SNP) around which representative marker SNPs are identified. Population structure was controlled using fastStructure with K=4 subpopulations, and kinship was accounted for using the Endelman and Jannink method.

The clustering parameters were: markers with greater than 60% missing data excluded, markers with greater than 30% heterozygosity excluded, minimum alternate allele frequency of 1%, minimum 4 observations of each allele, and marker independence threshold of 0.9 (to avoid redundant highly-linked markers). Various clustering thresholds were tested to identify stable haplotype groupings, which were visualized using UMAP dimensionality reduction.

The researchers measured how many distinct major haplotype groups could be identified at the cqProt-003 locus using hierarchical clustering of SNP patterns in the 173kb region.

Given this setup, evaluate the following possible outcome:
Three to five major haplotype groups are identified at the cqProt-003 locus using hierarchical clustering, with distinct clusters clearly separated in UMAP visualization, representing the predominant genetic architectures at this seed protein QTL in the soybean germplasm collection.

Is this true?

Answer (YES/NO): NO